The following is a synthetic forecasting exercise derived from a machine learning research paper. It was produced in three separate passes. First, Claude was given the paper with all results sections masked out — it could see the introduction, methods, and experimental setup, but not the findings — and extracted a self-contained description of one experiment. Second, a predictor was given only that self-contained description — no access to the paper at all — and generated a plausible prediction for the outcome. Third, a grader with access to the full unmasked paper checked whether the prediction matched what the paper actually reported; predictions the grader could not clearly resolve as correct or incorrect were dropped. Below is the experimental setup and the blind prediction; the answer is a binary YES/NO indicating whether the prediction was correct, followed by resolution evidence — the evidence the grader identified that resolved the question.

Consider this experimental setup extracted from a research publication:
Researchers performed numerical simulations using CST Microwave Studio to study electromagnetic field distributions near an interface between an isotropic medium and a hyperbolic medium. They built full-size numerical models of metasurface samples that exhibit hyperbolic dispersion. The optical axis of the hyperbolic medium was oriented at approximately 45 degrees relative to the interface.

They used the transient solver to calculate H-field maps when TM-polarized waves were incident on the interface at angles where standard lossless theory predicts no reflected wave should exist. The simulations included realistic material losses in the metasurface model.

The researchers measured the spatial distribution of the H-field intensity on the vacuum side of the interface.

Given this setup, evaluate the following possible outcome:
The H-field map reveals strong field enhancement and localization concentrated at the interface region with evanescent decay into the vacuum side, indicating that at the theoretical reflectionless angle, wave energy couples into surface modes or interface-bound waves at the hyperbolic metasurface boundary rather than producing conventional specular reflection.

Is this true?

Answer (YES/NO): NO